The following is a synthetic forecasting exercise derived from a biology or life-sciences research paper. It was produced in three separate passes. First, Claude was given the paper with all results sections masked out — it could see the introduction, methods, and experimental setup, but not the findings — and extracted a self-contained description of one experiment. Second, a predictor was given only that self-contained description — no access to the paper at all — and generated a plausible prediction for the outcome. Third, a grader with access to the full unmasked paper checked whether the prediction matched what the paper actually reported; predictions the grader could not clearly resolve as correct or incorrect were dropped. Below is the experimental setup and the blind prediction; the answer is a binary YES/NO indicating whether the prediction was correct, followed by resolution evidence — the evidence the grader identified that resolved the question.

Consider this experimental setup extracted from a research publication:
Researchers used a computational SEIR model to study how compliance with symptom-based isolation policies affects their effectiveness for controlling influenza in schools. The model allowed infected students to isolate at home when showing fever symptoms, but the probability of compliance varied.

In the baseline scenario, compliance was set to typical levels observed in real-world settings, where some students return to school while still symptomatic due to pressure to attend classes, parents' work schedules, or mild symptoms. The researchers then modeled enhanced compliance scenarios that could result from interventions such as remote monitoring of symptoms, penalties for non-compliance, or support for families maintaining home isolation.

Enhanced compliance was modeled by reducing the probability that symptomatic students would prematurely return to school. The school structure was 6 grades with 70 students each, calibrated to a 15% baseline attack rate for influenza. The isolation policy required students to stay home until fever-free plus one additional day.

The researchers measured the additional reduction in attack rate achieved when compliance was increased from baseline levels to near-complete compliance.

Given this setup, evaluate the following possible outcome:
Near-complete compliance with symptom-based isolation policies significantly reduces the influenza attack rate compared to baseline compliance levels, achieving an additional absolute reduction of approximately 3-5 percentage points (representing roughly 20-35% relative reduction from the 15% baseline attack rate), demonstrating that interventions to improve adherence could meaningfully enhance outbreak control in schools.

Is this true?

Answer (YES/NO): NO